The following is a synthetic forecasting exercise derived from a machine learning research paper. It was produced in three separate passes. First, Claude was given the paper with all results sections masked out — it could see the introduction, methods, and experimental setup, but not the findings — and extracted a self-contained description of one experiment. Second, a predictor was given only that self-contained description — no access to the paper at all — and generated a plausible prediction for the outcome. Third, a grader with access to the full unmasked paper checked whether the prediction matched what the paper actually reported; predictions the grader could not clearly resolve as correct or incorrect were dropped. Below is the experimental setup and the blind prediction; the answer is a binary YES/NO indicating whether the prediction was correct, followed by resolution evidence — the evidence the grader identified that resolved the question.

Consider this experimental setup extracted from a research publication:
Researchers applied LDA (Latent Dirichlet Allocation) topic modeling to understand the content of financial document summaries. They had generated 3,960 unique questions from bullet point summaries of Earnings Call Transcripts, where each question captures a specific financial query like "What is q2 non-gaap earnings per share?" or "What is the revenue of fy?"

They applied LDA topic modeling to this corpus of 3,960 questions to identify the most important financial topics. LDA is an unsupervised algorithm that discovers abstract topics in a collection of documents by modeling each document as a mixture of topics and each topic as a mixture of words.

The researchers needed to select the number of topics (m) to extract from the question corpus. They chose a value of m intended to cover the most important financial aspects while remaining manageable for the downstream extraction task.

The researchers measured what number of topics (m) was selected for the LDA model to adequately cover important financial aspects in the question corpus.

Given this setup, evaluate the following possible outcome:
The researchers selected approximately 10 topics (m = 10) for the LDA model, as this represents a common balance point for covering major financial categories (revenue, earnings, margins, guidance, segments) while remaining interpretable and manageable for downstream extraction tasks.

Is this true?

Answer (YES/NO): NO